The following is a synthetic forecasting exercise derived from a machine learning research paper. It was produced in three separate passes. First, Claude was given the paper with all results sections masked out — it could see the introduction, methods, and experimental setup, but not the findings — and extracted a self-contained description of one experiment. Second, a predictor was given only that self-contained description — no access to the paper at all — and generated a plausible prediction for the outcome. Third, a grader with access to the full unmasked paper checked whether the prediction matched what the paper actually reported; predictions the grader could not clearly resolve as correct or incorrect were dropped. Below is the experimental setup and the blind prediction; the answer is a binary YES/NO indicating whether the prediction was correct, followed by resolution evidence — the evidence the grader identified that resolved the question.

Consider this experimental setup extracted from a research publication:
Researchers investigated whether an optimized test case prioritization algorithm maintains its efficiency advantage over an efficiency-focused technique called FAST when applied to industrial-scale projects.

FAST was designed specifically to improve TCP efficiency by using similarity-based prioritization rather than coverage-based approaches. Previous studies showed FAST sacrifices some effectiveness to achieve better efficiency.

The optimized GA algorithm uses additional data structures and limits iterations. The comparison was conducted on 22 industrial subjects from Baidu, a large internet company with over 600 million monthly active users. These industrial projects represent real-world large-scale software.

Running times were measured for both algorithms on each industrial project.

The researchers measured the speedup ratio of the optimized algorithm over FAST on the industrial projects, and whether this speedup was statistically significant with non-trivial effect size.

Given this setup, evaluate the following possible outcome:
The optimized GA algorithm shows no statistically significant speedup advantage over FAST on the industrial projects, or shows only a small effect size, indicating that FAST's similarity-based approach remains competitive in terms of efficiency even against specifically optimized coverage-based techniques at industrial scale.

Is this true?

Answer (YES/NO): NO